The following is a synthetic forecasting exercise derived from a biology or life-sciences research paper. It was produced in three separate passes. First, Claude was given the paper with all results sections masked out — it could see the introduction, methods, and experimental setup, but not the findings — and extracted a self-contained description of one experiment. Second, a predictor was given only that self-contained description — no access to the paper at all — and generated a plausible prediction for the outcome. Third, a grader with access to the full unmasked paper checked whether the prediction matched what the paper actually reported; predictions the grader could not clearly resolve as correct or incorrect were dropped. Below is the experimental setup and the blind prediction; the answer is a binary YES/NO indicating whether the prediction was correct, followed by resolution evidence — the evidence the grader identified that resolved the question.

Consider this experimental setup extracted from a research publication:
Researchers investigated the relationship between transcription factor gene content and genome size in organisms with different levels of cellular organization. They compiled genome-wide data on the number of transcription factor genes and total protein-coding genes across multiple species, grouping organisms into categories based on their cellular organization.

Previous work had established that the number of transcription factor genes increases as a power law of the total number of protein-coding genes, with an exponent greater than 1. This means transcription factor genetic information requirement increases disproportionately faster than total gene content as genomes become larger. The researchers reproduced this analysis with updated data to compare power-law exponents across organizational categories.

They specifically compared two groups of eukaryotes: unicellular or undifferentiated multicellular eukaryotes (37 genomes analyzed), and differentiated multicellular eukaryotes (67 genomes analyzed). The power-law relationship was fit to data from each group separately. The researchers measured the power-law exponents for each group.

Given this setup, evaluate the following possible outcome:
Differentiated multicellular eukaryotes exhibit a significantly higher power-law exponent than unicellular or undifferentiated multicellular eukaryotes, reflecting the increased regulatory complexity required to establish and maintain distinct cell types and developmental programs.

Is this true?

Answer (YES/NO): NO